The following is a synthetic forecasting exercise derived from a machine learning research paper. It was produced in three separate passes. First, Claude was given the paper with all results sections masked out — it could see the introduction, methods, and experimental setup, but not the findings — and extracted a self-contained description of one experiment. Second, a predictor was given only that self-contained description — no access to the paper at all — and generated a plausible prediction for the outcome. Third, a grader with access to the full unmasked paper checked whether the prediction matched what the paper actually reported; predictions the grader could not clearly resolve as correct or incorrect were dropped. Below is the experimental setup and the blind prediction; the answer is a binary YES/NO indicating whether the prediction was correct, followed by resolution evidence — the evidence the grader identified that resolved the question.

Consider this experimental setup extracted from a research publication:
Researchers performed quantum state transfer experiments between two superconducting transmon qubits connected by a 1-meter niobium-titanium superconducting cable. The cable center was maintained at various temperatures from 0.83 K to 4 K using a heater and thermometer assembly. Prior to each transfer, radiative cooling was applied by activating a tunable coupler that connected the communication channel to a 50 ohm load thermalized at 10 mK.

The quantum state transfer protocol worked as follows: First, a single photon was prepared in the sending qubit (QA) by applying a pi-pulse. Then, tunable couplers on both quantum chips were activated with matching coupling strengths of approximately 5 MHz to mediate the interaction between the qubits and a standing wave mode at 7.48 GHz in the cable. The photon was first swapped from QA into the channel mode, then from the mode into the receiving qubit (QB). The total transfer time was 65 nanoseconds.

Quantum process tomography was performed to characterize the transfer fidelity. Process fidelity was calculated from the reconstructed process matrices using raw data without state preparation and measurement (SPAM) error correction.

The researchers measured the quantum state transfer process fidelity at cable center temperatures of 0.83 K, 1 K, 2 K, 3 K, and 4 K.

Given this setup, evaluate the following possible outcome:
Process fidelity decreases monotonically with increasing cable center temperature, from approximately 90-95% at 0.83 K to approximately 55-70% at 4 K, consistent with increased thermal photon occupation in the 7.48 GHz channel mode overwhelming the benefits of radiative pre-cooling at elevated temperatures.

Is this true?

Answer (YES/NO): YES